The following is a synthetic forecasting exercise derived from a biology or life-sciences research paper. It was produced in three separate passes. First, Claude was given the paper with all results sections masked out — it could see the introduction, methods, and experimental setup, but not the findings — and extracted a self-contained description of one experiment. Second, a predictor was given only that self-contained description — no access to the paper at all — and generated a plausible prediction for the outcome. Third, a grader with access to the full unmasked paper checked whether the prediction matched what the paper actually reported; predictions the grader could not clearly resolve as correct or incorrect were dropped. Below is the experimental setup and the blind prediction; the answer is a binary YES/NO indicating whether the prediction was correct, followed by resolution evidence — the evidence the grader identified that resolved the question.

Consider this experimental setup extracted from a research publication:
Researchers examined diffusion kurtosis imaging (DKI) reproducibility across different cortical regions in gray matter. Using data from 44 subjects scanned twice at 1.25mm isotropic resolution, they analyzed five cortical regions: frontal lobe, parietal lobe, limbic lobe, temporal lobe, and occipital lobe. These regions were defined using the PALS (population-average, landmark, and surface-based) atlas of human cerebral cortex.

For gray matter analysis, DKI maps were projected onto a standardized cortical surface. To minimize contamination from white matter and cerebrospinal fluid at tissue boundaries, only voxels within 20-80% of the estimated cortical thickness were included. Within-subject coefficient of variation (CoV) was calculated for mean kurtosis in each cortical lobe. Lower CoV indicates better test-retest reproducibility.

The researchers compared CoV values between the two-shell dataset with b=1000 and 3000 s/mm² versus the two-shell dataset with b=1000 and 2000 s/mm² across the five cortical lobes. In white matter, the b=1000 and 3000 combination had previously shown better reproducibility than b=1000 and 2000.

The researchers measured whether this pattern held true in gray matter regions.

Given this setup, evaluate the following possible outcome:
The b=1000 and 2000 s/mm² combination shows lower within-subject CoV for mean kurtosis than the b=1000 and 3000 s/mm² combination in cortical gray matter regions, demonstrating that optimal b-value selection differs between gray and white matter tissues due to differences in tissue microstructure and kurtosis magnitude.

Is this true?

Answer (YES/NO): NO